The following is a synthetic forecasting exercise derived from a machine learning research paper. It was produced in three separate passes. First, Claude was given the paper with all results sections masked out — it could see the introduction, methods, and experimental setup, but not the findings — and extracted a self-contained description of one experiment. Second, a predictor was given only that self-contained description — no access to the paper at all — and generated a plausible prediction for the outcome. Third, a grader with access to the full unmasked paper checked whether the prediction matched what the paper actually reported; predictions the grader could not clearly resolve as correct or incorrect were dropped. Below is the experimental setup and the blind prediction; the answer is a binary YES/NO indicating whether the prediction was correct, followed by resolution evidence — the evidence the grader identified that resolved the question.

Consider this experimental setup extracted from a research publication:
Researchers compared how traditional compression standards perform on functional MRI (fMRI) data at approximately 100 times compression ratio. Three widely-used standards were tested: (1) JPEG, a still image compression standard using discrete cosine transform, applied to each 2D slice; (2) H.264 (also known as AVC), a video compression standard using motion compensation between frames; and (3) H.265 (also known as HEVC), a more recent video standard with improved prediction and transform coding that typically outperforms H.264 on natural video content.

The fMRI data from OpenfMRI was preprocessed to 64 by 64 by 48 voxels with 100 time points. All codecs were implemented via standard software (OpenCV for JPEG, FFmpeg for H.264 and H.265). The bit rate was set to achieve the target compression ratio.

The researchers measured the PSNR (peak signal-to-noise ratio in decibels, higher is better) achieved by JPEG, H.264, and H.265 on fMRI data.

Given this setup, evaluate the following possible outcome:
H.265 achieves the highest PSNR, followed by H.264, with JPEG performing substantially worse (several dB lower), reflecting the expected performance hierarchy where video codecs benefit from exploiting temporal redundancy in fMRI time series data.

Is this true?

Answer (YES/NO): NO